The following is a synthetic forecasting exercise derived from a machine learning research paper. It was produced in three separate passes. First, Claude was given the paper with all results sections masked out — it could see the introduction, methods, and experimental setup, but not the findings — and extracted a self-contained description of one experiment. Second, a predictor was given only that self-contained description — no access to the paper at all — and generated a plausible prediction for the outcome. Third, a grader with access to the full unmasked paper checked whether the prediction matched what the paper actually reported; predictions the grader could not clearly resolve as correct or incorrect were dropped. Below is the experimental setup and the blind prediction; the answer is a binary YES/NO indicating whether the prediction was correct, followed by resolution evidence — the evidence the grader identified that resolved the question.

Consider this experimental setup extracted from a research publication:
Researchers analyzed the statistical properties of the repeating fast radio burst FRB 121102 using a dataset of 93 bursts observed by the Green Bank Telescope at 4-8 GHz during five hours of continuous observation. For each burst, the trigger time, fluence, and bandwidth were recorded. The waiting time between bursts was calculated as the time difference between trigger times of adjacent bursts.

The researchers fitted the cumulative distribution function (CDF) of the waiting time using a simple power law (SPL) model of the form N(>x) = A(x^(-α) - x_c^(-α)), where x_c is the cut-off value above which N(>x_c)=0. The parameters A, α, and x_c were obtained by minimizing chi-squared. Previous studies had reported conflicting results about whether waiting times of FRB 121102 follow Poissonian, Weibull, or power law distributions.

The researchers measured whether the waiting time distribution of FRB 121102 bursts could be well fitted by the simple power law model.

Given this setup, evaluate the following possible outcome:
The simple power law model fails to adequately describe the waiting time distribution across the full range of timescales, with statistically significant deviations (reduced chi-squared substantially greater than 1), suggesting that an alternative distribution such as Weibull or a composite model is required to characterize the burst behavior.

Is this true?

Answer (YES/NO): YES